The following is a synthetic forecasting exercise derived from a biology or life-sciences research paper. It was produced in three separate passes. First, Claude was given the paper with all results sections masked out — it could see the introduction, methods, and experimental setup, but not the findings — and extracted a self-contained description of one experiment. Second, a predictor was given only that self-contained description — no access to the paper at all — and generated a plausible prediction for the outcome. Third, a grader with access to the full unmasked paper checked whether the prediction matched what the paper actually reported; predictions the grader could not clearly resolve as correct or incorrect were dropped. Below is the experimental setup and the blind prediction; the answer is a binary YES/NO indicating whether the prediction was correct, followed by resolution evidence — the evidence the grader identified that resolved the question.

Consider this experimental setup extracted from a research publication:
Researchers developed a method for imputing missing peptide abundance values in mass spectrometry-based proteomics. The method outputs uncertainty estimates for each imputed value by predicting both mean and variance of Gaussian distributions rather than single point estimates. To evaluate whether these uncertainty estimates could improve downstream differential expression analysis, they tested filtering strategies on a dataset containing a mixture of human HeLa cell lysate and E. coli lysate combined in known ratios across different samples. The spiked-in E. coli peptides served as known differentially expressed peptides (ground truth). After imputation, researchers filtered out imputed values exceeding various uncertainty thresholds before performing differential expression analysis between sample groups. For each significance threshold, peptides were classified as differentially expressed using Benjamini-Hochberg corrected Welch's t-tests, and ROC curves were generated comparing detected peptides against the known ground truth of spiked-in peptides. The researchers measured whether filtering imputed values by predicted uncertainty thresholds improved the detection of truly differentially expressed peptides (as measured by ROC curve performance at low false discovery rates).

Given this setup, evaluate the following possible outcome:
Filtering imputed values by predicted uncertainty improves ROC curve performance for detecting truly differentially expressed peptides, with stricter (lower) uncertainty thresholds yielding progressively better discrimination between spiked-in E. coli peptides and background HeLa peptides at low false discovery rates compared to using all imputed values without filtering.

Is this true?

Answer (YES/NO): YES